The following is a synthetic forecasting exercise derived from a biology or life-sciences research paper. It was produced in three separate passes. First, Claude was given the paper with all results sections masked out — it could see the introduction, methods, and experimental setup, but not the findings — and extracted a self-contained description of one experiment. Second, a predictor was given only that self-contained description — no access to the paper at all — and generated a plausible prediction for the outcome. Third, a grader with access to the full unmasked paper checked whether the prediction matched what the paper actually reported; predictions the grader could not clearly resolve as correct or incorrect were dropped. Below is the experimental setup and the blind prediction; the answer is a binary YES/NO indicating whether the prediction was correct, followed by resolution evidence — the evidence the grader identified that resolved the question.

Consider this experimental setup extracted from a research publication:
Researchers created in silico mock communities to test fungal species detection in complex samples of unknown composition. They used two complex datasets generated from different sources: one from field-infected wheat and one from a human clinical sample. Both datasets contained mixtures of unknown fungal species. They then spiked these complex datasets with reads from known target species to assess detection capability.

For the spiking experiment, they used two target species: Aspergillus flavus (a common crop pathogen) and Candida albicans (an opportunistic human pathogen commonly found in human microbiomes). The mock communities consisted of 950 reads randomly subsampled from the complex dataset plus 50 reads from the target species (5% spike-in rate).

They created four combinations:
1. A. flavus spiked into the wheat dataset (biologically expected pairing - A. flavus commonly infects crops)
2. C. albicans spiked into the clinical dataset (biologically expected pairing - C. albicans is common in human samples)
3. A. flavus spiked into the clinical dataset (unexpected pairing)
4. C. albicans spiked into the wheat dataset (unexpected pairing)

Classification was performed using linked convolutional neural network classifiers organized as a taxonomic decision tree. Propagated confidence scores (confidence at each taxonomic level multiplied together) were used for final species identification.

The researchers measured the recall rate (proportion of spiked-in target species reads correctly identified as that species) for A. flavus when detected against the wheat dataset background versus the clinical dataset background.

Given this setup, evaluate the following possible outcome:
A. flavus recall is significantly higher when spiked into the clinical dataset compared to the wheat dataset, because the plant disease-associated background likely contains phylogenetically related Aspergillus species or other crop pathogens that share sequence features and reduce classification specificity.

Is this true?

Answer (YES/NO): NO